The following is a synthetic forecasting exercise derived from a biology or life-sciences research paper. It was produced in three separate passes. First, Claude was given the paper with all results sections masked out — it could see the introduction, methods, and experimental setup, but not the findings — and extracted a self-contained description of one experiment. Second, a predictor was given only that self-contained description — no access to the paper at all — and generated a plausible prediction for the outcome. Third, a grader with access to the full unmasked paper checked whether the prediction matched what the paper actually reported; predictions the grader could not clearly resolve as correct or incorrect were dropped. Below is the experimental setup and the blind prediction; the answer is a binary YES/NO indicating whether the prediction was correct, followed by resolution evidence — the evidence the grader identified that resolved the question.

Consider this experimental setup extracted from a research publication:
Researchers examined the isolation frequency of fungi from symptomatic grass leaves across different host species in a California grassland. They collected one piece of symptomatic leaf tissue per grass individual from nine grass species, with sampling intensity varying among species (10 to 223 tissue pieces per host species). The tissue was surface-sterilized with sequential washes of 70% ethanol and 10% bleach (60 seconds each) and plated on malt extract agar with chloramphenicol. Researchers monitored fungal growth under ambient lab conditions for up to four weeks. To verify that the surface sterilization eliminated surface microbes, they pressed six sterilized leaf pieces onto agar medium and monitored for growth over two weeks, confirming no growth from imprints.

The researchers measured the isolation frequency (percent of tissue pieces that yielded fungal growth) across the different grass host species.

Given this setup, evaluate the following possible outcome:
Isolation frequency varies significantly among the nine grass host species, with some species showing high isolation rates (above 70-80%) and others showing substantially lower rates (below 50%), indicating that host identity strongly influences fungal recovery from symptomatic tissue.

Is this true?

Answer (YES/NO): NO